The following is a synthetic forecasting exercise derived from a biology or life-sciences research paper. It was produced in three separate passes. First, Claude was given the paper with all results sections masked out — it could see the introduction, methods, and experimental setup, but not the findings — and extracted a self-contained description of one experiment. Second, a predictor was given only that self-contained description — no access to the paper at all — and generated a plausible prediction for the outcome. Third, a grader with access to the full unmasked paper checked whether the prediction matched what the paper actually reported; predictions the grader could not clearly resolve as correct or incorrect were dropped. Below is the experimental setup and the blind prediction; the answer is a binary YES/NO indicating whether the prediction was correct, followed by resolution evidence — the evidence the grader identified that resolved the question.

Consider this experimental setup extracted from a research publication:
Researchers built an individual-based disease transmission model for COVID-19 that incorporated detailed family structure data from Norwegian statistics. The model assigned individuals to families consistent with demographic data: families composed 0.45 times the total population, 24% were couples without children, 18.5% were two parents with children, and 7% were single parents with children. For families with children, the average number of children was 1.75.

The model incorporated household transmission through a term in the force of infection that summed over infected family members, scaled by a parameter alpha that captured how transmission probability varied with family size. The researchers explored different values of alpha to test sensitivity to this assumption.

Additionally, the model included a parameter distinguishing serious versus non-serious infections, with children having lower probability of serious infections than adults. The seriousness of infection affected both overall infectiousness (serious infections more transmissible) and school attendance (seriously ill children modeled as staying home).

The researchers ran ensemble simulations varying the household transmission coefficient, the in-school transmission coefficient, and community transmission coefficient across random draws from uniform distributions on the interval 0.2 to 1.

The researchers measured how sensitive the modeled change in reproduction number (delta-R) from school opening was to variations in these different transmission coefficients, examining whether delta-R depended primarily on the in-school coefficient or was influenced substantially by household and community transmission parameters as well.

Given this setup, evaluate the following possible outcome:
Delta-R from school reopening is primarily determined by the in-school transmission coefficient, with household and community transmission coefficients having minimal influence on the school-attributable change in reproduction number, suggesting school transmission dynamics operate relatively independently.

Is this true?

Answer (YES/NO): YES